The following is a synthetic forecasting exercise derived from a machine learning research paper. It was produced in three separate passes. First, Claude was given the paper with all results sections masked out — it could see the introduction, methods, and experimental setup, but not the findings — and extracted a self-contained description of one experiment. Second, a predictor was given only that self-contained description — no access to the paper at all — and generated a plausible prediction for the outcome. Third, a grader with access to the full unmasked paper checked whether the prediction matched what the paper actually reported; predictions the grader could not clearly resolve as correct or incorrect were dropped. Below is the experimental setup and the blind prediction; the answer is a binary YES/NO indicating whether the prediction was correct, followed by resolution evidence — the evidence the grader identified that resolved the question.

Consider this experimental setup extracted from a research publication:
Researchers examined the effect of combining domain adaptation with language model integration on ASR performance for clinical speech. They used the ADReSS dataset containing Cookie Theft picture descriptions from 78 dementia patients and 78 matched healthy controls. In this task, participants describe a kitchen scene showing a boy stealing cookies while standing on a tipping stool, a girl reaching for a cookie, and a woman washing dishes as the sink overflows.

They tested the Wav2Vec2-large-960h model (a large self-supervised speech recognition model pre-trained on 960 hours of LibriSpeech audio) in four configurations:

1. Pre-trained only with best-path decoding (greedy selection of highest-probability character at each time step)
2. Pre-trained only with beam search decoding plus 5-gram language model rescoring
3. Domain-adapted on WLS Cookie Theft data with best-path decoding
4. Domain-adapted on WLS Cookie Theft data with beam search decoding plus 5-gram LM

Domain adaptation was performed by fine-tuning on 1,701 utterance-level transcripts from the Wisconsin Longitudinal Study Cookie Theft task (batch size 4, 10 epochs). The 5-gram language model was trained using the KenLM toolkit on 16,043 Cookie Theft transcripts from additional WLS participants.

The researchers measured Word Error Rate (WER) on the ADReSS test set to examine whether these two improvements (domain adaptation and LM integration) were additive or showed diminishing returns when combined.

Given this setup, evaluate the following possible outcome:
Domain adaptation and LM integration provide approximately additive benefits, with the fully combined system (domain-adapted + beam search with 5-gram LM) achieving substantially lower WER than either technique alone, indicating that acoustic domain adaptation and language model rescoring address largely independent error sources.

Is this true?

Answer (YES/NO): NO